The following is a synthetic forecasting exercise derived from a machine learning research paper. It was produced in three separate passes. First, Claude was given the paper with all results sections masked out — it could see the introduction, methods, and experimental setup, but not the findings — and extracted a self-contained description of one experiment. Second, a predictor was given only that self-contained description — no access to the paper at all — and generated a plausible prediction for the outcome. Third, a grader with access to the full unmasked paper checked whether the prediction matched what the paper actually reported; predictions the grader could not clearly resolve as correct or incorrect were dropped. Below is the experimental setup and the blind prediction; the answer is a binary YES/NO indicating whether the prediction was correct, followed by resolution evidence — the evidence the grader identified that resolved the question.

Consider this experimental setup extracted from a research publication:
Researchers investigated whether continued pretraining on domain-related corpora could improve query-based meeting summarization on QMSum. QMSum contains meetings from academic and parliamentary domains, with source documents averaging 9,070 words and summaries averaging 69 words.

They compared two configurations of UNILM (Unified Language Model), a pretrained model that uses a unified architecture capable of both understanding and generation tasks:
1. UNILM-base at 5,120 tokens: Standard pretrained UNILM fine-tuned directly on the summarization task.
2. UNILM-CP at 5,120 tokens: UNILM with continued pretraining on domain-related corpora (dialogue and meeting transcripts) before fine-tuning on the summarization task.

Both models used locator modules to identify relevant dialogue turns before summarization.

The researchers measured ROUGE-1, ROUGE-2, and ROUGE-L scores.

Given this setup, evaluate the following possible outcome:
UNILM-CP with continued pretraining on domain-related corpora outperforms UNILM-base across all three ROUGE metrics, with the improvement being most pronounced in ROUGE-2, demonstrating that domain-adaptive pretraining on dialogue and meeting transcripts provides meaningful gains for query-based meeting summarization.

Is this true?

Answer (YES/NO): NO